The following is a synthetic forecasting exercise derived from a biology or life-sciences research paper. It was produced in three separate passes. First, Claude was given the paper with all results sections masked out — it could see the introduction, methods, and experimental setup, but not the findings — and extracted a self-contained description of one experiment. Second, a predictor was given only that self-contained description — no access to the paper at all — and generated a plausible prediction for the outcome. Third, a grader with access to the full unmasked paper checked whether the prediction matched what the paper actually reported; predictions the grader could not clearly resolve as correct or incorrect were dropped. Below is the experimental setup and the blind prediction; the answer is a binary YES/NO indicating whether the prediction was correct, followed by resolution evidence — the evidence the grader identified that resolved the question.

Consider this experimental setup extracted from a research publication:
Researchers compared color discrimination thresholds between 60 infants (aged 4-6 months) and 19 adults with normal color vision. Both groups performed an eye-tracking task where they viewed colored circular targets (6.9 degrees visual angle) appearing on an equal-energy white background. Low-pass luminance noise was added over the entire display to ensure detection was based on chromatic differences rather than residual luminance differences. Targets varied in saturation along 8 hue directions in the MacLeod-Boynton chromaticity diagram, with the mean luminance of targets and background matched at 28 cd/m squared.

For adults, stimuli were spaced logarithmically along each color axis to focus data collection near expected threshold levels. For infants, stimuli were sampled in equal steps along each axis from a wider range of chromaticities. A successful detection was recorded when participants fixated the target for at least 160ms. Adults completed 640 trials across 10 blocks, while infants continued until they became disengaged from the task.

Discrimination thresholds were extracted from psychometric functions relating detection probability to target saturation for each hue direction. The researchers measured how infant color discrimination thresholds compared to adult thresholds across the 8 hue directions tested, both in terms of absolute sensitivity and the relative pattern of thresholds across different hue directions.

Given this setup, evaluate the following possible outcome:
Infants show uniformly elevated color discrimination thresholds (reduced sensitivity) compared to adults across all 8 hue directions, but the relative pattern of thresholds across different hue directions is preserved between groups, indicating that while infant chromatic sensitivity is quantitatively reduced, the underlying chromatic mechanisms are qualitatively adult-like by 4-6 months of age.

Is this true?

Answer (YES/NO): YES